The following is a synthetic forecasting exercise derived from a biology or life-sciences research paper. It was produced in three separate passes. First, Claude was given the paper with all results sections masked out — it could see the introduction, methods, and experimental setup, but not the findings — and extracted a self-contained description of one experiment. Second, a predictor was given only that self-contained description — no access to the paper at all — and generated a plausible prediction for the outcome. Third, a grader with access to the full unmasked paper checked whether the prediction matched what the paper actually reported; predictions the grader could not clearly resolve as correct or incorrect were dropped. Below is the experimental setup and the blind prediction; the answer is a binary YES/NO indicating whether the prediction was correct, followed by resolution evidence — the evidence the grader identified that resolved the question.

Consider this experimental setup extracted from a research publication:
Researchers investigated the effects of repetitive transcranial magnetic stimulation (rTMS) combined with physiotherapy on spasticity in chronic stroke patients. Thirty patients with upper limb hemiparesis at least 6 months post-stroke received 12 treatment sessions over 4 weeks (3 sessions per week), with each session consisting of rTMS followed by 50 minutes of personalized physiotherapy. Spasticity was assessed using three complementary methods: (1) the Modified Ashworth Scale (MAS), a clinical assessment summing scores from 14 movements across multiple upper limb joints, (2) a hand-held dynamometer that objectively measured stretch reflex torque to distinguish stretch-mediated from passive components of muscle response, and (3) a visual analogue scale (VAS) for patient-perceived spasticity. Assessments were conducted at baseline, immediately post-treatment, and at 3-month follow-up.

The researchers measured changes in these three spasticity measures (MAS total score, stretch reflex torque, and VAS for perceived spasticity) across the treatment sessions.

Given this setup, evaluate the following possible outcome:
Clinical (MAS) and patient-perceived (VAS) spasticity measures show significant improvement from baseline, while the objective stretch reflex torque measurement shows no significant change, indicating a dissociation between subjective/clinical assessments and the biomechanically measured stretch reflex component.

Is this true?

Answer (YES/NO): NO